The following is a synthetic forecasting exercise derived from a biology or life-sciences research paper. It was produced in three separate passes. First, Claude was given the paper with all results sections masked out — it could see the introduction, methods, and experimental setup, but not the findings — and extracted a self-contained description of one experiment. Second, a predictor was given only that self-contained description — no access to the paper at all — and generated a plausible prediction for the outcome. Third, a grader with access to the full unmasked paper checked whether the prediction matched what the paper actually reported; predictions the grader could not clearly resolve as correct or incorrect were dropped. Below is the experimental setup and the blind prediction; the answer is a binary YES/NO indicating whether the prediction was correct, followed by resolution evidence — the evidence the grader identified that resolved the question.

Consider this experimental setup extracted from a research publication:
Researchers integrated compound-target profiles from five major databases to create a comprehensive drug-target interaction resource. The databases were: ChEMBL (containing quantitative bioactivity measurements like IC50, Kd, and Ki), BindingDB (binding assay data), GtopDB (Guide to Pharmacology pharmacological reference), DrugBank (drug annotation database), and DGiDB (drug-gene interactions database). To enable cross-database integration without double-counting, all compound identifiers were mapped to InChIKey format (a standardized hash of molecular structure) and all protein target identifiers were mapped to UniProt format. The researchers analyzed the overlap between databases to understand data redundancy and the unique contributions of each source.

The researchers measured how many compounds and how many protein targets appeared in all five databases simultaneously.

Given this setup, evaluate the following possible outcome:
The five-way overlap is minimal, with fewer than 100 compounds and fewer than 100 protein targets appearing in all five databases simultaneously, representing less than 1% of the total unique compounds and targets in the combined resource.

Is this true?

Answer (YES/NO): NO